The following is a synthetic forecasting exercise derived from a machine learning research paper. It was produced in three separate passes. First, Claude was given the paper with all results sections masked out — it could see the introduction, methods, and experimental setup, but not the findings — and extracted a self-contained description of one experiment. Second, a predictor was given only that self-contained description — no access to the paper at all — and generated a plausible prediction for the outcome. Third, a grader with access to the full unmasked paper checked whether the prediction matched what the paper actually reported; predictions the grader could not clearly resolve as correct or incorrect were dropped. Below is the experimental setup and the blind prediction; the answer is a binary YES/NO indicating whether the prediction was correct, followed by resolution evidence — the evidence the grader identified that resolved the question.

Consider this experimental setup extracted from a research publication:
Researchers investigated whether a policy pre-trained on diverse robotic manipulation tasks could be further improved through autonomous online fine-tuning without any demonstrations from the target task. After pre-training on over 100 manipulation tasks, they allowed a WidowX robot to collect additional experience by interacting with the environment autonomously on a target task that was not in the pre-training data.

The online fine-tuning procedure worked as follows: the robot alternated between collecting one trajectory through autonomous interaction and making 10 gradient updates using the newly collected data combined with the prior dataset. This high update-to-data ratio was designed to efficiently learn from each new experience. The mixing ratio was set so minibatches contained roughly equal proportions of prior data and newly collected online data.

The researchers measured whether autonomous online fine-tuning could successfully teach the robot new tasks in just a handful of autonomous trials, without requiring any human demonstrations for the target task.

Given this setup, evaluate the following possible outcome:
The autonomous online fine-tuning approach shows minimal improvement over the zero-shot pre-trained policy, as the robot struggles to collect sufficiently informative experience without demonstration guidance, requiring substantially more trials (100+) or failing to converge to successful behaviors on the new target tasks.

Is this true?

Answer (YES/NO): NO